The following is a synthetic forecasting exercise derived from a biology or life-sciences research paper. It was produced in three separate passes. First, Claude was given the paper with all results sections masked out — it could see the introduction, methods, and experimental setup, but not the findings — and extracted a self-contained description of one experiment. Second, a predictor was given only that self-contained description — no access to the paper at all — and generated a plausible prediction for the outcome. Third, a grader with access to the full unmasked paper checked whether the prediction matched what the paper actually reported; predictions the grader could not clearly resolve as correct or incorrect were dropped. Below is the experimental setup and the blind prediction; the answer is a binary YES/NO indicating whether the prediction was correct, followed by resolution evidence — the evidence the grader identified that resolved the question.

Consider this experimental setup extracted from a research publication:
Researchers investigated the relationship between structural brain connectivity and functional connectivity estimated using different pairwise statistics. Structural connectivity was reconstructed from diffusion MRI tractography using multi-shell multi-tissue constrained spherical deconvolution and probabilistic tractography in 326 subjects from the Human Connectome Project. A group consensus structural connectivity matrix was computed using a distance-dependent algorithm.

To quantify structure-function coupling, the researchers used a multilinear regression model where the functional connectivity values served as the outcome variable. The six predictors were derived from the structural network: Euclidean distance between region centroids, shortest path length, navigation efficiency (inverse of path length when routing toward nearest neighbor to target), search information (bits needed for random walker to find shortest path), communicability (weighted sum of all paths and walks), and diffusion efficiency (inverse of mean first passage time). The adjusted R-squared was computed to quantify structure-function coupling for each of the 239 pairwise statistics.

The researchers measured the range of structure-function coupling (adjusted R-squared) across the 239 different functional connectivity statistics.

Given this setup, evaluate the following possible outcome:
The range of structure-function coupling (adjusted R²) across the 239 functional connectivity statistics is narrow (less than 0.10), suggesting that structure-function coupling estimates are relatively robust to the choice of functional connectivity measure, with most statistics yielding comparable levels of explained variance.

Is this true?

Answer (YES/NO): NO